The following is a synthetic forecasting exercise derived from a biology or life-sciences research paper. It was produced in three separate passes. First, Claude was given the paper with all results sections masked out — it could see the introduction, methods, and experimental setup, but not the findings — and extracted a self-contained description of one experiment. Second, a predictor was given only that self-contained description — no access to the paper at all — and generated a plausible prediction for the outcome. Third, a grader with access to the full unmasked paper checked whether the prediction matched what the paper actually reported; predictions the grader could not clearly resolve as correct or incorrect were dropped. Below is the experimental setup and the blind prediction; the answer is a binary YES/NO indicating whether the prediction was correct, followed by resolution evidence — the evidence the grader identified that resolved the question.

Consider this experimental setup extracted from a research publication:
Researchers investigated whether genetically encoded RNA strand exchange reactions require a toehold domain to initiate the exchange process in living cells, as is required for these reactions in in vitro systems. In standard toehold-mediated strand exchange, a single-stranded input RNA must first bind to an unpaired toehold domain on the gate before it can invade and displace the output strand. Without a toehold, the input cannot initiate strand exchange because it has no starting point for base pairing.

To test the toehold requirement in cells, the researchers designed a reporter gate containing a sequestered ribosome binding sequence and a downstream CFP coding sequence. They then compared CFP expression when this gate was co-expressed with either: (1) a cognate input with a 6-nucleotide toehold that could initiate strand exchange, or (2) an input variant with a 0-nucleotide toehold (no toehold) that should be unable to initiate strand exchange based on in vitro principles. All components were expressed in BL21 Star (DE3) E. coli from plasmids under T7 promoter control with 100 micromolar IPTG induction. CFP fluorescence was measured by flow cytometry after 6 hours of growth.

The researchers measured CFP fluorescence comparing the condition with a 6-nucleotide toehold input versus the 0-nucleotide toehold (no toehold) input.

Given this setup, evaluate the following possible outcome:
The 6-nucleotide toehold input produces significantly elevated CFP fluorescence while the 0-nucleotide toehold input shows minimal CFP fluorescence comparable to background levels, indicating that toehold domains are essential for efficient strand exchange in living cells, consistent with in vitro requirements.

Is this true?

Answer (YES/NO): YES